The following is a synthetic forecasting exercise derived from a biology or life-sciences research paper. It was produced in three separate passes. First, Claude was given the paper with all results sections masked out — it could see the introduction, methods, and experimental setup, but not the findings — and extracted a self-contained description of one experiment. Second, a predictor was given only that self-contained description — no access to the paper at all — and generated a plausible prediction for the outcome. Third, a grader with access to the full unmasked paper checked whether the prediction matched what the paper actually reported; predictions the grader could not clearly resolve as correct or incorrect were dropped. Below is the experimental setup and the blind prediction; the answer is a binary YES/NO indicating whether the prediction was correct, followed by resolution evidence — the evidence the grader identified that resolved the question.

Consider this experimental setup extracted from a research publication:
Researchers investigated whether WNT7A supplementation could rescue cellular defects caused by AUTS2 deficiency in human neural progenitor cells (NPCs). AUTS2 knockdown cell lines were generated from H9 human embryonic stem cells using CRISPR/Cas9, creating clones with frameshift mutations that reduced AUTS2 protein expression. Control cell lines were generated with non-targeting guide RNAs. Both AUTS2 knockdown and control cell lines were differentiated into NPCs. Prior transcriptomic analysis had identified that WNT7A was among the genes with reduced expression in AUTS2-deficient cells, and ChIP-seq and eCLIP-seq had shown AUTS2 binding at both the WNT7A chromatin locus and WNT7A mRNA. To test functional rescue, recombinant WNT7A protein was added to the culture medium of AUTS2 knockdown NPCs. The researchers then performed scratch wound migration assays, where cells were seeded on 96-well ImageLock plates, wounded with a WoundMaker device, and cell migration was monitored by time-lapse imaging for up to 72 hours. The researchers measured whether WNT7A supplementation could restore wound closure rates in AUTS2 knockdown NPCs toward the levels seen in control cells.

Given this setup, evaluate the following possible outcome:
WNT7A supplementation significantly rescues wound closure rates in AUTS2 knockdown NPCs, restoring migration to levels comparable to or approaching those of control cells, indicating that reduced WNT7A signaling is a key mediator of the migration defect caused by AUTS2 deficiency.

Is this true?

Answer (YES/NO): NO